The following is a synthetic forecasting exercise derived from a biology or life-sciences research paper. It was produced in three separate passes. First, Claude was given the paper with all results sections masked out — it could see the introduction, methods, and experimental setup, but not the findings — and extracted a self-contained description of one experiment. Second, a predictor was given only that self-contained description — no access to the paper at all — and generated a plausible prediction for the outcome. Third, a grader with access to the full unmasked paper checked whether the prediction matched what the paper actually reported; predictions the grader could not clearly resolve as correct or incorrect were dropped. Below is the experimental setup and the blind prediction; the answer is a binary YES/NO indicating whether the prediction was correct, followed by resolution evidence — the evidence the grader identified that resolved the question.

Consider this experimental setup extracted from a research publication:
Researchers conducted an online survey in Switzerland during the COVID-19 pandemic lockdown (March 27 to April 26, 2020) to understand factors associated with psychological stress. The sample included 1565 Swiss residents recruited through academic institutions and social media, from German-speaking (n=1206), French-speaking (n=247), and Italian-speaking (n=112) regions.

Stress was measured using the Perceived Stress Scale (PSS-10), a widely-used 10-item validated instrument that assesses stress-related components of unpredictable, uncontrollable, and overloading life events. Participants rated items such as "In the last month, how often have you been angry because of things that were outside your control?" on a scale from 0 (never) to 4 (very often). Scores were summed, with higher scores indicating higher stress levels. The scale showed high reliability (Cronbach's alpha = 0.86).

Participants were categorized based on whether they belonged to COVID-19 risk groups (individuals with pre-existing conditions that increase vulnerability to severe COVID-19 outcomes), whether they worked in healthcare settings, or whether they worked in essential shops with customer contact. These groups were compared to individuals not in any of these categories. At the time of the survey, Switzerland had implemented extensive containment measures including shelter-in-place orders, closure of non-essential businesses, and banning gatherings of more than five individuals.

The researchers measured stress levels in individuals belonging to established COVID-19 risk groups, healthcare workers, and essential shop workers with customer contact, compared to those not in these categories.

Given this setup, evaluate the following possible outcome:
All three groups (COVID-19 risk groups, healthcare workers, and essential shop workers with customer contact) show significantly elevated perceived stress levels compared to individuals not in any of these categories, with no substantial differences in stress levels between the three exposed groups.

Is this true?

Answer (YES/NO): NO